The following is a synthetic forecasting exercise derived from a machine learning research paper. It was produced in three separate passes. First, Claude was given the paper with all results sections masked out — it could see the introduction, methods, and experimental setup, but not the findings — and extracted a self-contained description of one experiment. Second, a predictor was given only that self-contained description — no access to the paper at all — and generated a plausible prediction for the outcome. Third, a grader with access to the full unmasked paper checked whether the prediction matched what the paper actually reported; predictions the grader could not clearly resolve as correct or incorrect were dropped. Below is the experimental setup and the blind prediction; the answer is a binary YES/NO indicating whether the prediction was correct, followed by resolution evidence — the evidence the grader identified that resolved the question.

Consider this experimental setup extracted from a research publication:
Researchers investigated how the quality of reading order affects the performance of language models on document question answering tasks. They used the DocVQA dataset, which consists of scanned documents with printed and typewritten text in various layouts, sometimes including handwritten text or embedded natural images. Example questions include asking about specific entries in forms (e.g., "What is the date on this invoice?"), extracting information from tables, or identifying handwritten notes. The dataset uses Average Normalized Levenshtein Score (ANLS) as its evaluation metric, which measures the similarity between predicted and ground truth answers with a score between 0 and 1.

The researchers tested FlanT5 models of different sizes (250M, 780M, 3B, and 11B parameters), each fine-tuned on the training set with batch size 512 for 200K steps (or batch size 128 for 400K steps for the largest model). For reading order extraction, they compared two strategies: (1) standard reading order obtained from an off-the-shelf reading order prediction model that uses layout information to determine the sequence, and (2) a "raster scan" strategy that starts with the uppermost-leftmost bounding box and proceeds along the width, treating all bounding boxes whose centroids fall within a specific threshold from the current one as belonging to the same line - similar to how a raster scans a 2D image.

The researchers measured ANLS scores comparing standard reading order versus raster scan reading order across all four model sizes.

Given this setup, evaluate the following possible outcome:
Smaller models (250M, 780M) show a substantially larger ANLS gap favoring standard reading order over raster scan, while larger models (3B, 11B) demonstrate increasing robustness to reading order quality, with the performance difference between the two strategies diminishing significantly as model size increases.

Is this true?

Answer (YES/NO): NO